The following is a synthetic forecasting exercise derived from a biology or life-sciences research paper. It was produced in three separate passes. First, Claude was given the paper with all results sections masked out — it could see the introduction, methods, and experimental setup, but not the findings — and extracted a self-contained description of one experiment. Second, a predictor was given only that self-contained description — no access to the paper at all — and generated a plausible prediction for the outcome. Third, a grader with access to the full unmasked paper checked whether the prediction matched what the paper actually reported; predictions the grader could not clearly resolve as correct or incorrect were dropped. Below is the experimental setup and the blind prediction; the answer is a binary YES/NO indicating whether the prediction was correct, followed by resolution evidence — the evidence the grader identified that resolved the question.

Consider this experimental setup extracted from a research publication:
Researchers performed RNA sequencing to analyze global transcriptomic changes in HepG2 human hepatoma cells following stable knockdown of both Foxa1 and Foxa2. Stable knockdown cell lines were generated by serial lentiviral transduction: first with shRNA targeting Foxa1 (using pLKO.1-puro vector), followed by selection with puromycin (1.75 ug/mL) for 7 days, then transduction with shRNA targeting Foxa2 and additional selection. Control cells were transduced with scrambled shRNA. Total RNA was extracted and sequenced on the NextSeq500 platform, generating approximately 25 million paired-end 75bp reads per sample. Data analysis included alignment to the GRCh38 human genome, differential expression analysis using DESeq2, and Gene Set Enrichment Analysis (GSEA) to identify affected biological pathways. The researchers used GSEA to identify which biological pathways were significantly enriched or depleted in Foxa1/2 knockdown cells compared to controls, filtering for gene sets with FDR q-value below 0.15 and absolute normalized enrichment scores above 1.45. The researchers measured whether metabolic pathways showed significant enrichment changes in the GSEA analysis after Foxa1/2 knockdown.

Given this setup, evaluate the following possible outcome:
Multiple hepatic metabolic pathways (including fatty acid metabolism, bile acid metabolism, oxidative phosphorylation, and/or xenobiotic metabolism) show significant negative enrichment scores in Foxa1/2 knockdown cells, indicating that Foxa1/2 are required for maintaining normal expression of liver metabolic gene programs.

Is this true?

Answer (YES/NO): NO